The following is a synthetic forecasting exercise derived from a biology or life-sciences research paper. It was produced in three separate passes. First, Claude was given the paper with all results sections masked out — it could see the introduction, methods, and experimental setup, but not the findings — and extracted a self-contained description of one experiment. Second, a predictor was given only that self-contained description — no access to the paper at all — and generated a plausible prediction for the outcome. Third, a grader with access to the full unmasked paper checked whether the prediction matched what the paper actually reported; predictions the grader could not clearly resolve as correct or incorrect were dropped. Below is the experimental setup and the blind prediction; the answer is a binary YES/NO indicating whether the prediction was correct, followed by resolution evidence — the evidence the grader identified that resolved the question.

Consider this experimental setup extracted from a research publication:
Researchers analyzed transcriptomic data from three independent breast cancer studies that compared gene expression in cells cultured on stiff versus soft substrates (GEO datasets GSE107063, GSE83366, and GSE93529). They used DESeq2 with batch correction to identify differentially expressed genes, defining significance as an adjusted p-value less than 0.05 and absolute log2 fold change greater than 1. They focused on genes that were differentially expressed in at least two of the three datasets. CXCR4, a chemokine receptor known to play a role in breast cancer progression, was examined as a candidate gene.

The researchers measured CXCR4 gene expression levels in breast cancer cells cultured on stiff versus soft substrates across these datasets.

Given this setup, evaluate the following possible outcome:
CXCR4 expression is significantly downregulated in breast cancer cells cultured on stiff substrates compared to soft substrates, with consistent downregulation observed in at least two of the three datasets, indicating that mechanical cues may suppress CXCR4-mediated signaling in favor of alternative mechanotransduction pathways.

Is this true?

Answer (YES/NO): NO